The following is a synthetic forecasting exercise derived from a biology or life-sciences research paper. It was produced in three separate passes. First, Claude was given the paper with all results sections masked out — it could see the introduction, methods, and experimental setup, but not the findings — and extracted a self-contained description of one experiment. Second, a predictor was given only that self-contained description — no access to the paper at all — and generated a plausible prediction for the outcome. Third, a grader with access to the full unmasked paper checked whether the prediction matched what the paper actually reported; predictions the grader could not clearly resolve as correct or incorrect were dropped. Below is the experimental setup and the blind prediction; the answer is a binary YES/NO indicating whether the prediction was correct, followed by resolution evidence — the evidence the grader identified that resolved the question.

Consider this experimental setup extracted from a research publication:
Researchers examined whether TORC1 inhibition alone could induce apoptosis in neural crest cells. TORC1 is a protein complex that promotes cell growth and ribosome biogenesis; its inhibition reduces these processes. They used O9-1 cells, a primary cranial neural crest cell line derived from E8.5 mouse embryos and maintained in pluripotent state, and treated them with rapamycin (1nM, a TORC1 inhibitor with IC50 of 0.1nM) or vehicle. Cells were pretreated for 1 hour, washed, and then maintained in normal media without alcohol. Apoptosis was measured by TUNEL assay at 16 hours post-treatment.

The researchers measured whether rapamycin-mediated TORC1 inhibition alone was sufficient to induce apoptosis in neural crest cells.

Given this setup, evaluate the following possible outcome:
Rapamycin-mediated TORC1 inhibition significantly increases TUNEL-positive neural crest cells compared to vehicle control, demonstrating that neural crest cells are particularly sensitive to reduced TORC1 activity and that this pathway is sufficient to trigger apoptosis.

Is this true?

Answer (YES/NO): NO